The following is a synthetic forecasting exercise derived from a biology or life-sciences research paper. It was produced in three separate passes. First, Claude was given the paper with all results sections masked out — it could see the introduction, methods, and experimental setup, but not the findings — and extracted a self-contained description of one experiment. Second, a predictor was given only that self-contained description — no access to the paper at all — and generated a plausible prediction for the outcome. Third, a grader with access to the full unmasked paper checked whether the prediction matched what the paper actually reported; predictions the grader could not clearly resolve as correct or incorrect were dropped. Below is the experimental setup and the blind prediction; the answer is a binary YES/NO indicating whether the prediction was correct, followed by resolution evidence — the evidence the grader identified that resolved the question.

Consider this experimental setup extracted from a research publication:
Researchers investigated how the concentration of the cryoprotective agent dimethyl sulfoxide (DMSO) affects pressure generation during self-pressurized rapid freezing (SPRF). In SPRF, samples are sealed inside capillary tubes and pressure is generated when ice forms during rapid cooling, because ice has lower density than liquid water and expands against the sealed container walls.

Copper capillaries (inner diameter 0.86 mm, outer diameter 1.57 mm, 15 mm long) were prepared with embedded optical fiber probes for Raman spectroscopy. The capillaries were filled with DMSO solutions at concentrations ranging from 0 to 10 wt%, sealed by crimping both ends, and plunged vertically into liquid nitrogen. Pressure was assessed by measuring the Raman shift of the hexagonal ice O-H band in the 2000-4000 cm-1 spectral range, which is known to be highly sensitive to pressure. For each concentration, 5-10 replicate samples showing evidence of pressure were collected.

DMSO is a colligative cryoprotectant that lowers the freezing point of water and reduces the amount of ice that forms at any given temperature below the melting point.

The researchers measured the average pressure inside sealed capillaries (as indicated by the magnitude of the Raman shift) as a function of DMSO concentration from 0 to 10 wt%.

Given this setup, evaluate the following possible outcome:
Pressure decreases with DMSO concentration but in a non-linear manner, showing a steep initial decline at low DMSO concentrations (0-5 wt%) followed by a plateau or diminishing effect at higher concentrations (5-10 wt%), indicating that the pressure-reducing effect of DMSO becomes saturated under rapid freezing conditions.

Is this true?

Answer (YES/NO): NO